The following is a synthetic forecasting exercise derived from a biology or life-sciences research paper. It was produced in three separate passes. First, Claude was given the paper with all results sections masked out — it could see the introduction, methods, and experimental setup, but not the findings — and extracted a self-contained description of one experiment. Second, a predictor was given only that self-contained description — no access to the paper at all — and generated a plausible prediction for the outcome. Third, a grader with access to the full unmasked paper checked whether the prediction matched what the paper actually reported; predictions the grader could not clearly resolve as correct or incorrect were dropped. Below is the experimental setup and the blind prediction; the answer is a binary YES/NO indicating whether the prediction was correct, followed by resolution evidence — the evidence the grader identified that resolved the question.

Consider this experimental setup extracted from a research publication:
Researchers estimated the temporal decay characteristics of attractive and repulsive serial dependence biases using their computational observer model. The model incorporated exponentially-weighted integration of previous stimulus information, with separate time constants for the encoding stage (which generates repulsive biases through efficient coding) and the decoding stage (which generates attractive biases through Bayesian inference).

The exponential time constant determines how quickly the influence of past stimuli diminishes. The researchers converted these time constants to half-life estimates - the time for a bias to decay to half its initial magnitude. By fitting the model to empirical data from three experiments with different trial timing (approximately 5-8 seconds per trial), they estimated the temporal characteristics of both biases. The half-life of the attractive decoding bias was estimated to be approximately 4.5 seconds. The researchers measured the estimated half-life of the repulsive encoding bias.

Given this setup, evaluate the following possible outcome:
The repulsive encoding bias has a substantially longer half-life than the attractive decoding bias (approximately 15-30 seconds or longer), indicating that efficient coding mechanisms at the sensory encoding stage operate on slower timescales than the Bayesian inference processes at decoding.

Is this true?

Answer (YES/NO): YES